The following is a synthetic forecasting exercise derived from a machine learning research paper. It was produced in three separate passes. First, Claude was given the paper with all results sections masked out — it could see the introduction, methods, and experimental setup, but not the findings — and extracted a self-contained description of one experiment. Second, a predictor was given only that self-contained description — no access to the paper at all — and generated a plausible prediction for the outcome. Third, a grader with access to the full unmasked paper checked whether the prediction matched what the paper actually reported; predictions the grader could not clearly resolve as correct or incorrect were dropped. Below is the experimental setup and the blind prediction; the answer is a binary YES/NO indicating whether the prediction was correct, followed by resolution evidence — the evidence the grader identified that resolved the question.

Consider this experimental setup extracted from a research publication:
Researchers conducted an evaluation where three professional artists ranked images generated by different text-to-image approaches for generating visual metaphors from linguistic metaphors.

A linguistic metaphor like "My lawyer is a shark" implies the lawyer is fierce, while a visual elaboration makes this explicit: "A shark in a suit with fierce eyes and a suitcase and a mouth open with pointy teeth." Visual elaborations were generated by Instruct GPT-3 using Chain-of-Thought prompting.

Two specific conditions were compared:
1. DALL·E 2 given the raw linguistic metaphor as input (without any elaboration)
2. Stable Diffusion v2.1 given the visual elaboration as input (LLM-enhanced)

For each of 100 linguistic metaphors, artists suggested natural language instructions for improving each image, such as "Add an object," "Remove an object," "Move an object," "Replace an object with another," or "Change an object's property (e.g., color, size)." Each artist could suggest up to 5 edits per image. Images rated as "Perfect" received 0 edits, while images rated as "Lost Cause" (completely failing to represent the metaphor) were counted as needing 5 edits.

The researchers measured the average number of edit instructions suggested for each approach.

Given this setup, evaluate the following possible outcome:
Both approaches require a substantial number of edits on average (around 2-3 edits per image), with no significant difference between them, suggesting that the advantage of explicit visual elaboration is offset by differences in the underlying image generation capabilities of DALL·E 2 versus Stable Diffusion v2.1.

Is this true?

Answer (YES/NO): NO